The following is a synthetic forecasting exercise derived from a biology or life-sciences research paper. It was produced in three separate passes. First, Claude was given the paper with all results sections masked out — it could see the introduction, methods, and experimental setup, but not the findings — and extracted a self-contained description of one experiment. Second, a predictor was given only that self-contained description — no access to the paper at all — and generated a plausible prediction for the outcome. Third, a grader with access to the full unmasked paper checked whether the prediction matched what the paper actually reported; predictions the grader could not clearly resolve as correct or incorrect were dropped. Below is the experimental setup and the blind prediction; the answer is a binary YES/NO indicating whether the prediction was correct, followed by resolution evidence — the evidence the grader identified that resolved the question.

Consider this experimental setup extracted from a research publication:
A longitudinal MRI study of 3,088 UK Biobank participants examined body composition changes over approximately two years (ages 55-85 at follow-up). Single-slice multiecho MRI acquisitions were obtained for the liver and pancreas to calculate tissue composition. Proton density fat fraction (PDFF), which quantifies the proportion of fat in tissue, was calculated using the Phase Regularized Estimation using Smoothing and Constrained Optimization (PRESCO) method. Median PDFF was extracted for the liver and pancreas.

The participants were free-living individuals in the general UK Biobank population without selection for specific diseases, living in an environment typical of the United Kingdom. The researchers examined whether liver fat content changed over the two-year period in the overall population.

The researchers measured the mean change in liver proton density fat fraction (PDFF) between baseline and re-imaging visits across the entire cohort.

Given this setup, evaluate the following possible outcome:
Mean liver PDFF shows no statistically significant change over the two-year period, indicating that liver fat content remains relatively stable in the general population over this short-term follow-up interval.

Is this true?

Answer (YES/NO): YES